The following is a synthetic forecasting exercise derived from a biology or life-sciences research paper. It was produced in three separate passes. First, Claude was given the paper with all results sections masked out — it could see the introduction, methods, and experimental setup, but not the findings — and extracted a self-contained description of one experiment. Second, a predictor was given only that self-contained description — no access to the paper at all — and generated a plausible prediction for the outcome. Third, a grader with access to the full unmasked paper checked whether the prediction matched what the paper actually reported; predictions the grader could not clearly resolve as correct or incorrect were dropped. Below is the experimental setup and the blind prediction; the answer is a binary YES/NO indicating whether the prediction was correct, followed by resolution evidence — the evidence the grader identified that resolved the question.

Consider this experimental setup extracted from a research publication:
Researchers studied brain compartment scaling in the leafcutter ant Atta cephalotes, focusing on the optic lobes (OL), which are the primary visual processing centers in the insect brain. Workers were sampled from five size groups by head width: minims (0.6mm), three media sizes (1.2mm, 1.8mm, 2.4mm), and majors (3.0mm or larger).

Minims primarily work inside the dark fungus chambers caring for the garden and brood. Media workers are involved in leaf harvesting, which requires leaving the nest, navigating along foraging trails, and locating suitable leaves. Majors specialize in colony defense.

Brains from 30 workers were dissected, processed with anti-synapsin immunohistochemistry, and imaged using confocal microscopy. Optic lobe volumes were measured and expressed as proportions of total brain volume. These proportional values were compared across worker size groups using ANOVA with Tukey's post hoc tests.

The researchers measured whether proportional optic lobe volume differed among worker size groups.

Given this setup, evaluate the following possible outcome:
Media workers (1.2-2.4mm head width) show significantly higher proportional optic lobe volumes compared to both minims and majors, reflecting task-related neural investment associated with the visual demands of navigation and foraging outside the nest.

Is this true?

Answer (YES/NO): NO